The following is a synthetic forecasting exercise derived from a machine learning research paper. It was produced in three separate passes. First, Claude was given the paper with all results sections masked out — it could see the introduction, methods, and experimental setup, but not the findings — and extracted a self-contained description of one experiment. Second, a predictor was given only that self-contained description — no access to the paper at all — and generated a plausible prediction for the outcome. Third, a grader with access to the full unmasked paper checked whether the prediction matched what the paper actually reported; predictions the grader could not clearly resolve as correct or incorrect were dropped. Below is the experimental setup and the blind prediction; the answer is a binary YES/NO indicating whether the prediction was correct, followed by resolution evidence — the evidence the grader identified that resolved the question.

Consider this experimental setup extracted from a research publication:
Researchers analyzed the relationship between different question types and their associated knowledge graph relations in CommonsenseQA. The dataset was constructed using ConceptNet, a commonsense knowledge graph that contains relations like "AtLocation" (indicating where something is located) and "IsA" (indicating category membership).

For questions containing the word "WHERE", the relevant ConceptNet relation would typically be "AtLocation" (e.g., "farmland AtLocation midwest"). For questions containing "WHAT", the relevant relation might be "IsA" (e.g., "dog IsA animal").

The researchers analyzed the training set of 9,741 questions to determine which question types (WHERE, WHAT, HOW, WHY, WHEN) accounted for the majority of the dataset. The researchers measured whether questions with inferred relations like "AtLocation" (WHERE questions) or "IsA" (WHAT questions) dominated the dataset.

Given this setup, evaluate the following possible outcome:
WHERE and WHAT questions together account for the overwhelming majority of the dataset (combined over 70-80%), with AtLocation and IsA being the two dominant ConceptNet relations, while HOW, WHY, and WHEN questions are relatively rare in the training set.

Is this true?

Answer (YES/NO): YES